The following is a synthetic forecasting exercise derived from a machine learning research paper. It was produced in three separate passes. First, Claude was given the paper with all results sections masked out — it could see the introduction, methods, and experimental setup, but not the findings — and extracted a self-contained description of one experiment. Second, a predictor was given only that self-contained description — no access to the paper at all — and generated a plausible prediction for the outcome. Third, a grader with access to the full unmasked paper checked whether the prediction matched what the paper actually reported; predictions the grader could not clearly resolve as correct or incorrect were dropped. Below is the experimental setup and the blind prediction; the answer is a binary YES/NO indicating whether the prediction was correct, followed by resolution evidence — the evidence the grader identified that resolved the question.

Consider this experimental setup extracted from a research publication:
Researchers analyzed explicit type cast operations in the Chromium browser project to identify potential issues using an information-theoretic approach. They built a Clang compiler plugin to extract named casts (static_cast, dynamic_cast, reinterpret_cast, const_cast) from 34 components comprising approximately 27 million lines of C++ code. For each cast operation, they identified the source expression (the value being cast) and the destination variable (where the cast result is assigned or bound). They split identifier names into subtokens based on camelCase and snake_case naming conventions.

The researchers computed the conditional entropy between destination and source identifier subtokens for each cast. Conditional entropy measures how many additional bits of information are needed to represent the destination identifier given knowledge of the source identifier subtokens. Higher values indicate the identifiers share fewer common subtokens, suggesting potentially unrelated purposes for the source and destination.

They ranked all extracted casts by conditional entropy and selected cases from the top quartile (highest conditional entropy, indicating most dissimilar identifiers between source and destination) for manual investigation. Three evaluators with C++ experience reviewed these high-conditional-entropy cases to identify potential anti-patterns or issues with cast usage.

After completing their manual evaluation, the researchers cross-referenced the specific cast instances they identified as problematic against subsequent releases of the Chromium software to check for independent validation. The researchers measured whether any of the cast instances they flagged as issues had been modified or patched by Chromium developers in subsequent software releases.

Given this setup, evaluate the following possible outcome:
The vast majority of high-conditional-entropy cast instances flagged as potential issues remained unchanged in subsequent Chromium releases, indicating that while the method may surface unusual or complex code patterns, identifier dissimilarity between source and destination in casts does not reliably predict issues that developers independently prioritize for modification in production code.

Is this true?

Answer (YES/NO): NO